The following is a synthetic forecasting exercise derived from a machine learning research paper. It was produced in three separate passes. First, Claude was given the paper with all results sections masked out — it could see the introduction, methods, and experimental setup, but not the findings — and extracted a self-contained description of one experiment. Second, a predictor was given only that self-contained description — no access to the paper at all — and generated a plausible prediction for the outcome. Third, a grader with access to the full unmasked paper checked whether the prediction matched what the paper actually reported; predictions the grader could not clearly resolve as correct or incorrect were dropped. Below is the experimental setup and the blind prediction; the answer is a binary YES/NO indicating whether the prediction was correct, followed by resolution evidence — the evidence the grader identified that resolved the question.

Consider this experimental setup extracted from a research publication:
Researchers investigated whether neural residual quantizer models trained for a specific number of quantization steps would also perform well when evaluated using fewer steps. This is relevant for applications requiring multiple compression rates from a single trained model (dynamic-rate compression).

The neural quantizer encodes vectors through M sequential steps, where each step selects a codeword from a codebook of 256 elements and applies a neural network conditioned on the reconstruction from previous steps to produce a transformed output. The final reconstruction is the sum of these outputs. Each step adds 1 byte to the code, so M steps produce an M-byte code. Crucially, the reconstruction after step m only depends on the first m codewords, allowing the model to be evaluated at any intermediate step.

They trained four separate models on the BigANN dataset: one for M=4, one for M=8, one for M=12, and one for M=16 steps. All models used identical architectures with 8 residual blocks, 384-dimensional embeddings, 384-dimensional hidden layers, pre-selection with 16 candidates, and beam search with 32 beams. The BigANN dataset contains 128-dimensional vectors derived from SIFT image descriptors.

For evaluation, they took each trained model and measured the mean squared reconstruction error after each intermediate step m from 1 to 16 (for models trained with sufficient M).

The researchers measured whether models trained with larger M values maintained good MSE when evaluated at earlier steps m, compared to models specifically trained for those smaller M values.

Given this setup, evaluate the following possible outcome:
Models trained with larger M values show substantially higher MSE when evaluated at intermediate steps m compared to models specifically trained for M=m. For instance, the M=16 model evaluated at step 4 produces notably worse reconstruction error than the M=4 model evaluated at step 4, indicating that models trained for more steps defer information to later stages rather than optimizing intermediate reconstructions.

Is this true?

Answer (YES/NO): NO